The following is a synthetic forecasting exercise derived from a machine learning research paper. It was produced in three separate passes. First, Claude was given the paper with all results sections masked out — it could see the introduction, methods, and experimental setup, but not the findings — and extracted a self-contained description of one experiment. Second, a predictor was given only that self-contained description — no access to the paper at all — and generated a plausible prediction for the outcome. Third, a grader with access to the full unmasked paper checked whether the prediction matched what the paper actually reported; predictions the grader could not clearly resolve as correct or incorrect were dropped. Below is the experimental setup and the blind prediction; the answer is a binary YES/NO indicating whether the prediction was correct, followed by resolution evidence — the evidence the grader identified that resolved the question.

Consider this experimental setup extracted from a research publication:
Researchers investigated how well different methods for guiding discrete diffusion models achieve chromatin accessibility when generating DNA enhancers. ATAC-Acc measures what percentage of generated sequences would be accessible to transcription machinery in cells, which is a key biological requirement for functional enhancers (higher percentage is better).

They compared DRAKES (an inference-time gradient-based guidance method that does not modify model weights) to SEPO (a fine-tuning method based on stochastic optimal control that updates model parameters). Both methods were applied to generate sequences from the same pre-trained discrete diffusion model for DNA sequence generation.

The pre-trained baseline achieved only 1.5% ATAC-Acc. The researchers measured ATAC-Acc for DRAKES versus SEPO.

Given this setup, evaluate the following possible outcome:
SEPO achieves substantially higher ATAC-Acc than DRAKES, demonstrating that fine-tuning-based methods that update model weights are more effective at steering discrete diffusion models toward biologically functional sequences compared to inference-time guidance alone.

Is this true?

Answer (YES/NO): NO